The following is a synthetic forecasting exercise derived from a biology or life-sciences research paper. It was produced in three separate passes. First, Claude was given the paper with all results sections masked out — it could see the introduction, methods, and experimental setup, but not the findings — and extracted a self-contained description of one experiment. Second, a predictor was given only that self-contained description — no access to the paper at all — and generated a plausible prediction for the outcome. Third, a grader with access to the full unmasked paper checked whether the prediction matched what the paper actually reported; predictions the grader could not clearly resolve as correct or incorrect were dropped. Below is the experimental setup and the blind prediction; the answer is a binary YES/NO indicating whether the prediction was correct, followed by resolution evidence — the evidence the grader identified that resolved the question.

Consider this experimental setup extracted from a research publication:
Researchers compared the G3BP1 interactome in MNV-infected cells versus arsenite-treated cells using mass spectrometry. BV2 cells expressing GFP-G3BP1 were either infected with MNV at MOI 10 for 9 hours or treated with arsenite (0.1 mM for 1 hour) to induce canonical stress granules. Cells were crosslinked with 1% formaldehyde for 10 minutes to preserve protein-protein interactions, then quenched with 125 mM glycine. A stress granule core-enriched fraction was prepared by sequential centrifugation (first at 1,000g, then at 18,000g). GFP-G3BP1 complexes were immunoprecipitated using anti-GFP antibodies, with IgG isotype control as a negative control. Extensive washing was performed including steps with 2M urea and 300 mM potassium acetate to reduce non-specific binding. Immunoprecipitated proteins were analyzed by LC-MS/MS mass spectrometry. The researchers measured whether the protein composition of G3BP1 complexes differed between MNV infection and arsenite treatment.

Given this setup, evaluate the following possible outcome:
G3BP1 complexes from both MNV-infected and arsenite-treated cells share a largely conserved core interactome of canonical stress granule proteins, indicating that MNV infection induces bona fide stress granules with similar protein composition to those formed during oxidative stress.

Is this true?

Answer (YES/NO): NO